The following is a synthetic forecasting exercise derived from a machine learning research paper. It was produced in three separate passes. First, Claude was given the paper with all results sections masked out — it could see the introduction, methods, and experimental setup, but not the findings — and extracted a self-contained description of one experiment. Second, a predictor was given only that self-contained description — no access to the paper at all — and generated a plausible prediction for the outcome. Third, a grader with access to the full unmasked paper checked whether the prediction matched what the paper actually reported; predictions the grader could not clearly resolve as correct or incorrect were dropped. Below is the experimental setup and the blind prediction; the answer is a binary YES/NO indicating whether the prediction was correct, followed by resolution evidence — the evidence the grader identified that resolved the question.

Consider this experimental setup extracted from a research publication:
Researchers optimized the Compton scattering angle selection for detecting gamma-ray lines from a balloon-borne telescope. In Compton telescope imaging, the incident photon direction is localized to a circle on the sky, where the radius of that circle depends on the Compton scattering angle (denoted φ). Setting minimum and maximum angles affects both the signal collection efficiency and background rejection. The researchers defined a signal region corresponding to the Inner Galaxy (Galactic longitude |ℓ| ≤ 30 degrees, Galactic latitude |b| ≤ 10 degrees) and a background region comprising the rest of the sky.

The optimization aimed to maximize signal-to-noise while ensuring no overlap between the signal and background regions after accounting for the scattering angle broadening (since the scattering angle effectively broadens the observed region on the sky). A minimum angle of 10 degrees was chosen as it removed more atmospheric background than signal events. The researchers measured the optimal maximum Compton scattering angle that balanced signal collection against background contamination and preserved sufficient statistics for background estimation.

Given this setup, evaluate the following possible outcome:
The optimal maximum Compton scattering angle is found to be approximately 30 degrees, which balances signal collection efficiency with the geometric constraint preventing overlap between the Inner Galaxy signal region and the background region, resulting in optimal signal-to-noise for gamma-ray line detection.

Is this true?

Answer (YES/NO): NO